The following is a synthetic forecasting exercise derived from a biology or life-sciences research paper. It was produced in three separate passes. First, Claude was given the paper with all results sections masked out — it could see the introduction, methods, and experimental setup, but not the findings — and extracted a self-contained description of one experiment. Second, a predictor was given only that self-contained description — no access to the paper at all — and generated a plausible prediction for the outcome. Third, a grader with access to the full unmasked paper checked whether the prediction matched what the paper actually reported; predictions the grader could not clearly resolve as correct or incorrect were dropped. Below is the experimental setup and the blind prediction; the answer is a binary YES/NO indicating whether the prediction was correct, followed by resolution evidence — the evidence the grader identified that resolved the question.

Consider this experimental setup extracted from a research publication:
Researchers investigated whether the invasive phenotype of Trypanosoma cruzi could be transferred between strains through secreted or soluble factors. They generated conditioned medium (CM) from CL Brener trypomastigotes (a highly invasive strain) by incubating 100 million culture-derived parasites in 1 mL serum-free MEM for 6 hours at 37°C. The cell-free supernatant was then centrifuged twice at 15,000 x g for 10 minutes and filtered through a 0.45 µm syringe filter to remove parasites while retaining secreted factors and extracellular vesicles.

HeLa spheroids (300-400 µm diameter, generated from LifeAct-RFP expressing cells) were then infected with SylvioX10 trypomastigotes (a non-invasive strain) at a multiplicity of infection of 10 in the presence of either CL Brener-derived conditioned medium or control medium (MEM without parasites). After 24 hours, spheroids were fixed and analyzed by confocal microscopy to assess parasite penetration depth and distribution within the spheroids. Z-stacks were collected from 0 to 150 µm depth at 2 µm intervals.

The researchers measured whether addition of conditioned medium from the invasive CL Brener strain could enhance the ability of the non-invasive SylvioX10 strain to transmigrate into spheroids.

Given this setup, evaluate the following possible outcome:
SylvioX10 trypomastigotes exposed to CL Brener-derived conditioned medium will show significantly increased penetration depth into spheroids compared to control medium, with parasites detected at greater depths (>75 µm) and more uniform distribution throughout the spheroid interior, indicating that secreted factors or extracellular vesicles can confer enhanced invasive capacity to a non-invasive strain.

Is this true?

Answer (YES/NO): NO